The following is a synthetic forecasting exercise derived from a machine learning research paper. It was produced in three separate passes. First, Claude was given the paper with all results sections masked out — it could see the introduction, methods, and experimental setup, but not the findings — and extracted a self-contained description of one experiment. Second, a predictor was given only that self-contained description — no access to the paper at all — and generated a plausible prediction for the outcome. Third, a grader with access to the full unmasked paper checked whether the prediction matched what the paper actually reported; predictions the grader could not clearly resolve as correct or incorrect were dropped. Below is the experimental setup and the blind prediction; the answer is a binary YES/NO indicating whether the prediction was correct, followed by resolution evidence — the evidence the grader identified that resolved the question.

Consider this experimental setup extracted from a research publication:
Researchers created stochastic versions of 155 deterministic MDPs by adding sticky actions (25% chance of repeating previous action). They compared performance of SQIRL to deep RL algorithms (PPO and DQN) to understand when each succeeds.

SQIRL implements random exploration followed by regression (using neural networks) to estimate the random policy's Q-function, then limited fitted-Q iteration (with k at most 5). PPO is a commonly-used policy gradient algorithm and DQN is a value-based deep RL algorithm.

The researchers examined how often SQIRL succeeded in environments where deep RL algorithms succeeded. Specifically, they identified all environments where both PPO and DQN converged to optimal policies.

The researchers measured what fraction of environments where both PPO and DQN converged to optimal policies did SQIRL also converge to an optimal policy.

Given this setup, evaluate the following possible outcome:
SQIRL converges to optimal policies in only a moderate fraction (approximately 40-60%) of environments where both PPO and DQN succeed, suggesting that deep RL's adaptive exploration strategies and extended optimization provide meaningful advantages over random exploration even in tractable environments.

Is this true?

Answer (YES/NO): NO